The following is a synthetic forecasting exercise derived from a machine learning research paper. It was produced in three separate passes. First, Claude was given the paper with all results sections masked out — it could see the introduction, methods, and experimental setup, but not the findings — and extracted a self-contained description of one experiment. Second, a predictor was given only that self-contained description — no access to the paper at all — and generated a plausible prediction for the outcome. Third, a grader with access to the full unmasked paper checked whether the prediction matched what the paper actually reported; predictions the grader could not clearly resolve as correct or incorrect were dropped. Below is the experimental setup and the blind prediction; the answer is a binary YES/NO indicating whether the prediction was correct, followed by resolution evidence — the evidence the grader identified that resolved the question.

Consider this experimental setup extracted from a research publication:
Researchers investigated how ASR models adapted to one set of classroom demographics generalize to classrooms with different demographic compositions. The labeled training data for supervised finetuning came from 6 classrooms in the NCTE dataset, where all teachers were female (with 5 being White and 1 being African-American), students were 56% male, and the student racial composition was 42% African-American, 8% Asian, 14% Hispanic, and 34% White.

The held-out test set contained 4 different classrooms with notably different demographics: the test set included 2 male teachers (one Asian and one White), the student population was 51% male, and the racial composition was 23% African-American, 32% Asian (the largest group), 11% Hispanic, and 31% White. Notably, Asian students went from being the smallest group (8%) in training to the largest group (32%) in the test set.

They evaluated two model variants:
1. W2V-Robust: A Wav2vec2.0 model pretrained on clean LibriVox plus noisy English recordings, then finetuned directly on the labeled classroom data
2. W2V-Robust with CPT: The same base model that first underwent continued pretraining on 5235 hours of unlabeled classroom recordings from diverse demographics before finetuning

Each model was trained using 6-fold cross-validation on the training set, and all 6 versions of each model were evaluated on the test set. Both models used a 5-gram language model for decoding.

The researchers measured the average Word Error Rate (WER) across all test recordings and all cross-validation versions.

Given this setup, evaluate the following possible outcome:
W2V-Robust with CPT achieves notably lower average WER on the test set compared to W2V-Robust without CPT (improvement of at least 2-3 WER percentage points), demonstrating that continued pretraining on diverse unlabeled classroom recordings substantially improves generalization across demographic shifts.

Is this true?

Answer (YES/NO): YES